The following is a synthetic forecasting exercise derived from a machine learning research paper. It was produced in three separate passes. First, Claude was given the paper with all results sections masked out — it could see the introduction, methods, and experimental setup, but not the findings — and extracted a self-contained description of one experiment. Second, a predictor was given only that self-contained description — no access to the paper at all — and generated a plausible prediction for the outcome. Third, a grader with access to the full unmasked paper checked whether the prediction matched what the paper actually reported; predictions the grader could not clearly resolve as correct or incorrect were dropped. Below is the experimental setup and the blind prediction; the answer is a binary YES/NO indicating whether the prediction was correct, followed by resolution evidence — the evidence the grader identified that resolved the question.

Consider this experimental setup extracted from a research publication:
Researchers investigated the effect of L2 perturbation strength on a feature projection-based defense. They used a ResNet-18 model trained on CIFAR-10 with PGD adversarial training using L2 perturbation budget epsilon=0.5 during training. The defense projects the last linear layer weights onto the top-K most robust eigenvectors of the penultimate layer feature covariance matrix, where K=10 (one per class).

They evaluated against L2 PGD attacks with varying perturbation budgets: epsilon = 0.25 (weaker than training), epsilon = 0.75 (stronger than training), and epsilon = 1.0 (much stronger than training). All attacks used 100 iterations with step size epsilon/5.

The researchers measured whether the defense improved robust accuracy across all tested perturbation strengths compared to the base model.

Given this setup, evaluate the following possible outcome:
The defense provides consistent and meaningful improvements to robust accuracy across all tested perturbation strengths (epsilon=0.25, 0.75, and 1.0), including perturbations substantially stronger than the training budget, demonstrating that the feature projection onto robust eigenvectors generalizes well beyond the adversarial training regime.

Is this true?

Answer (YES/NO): YES